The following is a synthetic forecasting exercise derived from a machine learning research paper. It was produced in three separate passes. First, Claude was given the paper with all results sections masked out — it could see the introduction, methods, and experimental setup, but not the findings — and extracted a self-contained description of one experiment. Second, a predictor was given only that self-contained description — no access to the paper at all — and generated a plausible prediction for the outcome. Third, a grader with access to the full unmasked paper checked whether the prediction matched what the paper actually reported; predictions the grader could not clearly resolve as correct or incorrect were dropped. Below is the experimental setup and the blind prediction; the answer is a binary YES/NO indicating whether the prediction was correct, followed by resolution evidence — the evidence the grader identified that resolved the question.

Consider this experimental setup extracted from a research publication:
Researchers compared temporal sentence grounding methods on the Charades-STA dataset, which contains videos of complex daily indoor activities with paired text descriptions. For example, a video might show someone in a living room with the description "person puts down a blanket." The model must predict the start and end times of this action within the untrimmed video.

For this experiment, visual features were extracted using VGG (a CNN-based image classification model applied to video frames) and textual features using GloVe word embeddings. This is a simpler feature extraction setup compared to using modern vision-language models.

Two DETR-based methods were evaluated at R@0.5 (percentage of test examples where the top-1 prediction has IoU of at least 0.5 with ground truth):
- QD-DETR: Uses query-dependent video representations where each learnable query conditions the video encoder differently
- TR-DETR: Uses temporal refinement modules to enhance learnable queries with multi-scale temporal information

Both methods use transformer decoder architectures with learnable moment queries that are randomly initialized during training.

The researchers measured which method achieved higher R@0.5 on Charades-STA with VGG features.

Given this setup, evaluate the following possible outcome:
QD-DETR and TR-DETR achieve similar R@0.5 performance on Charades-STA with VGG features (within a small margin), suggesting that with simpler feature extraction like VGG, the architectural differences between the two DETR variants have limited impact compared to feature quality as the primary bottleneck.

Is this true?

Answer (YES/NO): YES